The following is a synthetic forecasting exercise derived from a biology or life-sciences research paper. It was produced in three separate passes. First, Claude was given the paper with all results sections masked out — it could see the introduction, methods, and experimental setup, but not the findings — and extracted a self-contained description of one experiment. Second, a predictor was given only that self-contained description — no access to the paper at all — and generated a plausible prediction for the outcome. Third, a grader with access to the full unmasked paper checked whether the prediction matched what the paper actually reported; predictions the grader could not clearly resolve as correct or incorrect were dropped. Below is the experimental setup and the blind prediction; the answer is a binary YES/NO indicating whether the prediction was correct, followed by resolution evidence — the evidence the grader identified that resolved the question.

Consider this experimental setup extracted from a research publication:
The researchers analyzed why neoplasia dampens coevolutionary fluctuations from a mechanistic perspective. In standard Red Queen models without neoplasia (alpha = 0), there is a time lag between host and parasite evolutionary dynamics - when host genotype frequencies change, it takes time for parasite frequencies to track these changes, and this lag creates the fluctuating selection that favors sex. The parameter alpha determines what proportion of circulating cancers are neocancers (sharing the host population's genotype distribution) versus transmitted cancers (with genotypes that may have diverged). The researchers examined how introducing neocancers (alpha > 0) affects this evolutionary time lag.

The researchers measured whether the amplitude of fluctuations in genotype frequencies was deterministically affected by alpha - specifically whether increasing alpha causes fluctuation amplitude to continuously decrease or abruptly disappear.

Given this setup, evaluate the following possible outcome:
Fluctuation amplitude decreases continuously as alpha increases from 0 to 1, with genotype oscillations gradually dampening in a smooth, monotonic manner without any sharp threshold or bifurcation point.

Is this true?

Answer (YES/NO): NO